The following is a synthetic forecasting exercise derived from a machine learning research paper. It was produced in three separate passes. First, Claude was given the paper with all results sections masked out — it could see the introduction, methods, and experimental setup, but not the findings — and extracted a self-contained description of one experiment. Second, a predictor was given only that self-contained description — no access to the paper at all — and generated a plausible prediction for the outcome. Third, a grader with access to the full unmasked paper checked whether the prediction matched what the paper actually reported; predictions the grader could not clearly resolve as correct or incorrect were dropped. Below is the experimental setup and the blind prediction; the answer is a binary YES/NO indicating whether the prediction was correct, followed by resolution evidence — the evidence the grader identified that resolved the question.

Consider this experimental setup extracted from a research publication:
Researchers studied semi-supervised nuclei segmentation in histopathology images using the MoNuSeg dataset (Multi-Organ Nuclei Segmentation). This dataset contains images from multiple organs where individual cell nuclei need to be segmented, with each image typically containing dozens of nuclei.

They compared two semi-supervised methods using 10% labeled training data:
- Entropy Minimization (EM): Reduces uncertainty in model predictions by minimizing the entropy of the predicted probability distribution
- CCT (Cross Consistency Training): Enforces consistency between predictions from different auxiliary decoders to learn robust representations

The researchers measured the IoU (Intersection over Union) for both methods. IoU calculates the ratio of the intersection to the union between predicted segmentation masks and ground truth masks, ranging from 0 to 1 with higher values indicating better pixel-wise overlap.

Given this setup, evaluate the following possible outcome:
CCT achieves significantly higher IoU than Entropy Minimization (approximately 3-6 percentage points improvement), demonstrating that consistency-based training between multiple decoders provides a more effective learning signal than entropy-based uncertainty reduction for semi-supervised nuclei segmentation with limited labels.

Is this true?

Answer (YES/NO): NO